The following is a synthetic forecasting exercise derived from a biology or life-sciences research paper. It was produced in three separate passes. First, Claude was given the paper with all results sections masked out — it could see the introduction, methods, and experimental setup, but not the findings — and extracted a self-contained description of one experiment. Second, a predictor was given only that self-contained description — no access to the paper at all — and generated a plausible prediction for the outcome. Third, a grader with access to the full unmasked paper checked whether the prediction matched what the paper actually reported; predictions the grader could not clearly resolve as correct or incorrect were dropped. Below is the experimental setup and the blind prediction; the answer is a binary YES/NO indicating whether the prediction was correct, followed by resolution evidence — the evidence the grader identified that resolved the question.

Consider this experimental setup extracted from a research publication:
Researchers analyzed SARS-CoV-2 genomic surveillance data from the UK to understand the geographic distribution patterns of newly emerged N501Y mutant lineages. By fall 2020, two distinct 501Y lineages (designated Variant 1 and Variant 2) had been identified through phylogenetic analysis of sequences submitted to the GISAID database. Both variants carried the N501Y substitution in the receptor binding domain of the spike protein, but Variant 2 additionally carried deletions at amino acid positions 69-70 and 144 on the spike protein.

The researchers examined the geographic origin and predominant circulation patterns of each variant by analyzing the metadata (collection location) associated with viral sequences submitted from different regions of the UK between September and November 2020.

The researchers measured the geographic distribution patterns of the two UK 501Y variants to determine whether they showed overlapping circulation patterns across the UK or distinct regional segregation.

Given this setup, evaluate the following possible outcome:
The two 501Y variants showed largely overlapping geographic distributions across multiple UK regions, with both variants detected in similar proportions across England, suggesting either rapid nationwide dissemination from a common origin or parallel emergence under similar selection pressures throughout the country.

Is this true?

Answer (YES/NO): NO